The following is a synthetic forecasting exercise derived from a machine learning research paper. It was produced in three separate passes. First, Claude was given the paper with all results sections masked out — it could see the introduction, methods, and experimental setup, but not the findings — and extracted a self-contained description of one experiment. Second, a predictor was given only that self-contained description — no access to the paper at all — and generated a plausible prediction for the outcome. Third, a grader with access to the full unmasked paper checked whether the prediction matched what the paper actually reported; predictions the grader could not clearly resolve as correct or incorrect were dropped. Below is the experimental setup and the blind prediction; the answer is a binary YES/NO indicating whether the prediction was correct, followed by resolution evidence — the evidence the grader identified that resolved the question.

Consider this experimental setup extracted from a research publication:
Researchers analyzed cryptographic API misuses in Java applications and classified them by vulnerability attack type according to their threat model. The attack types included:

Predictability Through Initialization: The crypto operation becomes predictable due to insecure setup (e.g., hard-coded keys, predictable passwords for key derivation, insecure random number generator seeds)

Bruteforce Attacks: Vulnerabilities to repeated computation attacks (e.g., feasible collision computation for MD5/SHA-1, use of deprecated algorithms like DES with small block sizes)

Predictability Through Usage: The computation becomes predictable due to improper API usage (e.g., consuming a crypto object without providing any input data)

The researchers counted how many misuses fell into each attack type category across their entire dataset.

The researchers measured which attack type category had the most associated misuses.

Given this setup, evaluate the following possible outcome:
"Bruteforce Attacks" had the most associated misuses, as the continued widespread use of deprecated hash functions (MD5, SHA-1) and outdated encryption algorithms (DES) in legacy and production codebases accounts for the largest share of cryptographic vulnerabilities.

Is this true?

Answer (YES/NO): NO